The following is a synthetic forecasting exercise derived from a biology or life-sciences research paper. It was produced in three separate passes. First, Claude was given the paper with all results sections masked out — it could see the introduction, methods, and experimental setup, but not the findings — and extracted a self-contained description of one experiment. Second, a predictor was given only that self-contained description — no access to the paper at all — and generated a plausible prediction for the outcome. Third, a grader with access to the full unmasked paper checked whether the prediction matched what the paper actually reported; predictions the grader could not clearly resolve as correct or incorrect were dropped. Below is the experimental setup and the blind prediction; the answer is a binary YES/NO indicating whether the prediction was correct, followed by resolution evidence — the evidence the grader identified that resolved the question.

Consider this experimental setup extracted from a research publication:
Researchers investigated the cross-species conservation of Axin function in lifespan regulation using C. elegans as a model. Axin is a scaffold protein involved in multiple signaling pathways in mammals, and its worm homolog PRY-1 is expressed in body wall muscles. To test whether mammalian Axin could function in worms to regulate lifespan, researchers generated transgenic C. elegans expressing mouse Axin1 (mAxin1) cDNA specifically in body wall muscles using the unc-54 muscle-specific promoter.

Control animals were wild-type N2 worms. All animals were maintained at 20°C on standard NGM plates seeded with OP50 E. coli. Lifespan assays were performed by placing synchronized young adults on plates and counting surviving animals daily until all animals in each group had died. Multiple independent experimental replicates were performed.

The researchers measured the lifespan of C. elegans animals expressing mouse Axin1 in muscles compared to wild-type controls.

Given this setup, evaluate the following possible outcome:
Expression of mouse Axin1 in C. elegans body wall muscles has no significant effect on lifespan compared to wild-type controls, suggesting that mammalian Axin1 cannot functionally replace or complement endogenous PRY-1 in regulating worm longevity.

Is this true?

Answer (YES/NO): NO